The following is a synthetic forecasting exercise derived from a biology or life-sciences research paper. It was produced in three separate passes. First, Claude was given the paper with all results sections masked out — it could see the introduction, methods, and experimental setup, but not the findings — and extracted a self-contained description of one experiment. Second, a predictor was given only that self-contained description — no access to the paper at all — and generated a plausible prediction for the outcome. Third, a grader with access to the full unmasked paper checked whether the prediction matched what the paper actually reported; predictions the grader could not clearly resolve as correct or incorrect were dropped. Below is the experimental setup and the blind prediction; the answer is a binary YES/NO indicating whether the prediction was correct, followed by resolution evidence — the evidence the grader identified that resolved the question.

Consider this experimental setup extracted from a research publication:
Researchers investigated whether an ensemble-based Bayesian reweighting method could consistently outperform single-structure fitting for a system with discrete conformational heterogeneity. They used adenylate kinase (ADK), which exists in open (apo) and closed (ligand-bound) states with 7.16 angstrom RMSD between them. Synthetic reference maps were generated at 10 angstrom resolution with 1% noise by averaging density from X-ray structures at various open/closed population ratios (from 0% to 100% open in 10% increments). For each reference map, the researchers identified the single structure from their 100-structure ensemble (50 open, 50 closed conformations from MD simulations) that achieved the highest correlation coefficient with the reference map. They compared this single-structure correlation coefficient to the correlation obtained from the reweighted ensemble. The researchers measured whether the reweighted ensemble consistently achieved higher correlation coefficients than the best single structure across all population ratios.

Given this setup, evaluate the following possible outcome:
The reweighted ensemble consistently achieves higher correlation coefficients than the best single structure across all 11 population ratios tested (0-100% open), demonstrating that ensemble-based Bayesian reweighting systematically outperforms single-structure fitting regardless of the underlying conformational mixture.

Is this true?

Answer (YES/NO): NO